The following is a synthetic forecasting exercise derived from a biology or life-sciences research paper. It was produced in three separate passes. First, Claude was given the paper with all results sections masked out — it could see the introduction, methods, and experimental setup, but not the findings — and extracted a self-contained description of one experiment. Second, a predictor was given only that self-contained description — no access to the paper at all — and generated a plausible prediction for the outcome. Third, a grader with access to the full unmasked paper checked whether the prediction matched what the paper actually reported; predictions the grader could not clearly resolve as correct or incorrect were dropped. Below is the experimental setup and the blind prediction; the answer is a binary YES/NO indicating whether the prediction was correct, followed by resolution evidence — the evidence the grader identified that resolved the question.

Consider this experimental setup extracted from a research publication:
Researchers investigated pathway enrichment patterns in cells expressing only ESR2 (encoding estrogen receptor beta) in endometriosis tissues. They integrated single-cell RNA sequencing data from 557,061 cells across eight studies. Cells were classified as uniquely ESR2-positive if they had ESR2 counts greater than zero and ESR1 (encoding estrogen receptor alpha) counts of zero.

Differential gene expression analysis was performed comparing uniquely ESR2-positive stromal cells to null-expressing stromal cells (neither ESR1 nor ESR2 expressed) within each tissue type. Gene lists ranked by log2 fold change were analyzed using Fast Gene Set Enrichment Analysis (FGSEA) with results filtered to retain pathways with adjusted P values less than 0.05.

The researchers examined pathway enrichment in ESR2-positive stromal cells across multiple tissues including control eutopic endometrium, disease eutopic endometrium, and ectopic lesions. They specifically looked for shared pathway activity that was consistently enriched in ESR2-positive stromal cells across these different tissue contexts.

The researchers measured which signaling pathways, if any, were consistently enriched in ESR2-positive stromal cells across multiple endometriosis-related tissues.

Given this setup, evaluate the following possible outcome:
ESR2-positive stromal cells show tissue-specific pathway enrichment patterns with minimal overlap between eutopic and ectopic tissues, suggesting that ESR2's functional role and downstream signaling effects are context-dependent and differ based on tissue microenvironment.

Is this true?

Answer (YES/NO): NO